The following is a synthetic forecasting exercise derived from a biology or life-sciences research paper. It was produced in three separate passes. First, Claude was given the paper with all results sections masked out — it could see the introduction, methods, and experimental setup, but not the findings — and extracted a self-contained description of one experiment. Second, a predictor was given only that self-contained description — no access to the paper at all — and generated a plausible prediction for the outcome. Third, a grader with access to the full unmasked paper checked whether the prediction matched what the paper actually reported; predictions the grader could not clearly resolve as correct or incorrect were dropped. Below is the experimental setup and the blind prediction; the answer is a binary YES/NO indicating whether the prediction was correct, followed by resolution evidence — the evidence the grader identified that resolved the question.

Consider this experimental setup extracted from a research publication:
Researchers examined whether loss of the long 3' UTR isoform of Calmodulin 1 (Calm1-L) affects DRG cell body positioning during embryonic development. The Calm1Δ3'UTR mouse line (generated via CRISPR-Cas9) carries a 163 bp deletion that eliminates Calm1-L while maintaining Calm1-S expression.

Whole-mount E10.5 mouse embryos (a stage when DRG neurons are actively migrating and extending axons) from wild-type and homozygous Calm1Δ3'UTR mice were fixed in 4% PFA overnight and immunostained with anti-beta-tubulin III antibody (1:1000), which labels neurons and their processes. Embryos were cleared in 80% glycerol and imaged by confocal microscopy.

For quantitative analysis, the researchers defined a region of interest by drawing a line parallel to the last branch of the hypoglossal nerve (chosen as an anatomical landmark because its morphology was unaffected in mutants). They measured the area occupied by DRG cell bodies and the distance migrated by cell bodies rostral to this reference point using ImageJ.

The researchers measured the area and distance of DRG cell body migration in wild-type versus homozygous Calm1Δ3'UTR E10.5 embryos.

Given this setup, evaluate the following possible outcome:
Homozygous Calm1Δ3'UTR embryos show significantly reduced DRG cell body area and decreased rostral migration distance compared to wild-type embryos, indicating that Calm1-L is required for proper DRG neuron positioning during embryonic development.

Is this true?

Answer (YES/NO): NO